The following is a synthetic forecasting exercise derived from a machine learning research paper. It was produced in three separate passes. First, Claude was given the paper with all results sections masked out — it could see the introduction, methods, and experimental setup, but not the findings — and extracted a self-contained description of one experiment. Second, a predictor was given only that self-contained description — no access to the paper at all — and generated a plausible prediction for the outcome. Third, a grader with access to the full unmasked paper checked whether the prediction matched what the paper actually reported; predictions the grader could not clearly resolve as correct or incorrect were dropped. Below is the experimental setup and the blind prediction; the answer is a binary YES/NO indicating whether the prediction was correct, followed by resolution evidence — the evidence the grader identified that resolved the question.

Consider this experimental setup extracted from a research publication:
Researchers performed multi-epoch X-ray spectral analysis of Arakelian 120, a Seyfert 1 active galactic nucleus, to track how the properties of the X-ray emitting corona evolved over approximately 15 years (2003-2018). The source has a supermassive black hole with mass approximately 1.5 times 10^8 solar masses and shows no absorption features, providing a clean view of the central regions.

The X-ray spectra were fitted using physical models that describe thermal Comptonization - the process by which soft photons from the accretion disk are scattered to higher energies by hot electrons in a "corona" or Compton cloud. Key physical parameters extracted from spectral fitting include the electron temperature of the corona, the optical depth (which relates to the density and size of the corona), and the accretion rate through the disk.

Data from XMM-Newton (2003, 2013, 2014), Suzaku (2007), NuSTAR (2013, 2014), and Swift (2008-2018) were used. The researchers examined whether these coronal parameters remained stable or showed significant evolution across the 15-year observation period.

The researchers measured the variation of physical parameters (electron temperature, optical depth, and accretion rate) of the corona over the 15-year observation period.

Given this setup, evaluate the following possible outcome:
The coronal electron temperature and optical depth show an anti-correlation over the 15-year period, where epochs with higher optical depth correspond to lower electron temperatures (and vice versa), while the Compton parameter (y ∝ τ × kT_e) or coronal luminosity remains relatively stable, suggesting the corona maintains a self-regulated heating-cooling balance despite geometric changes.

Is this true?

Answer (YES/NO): NO